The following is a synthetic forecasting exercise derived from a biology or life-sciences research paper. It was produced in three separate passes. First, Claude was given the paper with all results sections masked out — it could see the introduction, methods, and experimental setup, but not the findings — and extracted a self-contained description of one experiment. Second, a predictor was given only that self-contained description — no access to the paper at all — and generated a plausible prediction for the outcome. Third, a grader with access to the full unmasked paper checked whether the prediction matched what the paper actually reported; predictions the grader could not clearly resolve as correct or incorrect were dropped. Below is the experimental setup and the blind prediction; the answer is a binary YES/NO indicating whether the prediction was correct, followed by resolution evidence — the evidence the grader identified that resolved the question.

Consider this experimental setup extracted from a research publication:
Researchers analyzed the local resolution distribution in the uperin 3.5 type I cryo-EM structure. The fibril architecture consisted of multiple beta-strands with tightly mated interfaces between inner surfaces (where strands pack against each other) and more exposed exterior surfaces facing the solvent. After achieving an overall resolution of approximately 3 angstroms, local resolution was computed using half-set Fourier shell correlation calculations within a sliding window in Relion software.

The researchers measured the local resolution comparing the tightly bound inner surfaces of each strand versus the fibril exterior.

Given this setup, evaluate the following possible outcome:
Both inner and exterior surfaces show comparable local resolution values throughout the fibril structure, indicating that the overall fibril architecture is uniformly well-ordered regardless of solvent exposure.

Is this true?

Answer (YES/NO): NO